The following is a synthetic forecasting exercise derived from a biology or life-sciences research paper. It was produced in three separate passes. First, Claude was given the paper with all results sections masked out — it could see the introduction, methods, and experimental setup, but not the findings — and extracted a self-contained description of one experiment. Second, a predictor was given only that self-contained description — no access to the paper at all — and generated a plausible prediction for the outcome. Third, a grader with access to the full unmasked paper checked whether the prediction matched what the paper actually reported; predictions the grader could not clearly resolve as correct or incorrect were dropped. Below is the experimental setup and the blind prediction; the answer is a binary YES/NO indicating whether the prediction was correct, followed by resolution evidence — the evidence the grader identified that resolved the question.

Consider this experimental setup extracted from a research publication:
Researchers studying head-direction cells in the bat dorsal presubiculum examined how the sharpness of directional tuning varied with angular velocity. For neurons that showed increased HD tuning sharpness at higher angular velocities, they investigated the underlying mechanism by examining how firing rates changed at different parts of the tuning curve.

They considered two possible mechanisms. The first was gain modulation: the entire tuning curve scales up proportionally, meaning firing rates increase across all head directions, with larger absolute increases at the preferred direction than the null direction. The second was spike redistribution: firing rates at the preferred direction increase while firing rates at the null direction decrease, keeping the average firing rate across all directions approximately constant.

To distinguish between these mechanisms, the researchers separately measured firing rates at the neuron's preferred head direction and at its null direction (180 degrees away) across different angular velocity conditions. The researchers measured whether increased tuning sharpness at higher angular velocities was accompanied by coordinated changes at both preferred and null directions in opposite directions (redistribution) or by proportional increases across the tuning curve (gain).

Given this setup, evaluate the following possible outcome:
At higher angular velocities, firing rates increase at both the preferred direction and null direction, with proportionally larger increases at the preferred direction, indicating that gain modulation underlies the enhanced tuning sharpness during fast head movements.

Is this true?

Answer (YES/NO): NO